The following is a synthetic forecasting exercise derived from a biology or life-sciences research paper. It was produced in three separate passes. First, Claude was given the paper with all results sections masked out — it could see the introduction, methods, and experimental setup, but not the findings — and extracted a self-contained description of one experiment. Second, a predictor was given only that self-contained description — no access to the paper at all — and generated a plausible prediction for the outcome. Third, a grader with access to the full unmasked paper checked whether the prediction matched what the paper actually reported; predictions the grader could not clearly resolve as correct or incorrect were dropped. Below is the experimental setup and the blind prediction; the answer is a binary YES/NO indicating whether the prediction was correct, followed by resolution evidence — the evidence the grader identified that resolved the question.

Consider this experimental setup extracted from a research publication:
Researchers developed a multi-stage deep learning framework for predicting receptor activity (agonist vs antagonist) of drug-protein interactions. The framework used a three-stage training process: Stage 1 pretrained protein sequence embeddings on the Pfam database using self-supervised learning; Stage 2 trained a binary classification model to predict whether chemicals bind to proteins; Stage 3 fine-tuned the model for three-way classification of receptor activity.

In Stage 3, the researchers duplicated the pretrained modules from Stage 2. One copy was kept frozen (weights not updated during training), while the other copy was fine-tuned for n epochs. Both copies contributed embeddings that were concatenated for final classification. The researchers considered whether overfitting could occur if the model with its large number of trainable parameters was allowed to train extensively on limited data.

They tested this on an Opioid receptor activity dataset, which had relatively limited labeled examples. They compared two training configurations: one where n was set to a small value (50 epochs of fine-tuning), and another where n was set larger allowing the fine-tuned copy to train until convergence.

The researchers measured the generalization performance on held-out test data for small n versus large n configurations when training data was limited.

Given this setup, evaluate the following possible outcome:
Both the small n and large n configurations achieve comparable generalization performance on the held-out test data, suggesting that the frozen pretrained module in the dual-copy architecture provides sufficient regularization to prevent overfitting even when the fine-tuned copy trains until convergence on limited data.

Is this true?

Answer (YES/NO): NO